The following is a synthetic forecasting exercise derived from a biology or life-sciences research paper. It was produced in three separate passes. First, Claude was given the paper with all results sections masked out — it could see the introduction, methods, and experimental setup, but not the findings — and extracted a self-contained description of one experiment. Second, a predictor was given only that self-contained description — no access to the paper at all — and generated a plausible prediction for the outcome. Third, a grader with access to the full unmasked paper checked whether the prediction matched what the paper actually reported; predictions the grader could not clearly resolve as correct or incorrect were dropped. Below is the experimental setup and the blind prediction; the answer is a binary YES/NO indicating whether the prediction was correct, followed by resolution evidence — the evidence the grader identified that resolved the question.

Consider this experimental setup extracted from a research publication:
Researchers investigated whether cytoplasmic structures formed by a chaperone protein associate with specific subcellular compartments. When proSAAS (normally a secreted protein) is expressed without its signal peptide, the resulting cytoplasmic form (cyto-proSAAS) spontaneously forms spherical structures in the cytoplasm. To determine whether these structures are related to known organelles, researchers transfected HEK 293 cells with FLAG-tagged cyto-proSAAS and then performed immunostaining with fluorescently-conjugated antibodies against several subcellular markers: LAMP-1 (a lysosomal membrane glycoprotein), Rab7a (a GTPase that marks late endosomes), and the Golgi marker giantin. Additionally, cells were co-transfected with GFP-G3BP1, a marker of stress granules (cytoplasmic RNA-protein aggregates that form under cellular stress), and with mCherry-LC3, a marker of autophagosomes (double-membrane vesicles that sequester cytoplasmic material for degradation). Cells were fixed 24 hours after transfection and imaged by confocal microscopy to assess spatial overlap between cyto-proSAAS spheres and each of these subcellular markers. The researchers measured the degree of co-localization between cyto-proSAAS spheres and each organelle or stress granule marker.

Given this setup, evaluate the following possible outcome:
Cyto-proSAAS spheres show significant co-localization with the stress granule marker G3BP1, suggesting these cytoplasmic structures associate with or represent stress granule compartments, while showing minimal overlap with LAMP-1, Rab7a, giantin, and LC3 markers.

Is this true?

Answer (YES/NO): NO